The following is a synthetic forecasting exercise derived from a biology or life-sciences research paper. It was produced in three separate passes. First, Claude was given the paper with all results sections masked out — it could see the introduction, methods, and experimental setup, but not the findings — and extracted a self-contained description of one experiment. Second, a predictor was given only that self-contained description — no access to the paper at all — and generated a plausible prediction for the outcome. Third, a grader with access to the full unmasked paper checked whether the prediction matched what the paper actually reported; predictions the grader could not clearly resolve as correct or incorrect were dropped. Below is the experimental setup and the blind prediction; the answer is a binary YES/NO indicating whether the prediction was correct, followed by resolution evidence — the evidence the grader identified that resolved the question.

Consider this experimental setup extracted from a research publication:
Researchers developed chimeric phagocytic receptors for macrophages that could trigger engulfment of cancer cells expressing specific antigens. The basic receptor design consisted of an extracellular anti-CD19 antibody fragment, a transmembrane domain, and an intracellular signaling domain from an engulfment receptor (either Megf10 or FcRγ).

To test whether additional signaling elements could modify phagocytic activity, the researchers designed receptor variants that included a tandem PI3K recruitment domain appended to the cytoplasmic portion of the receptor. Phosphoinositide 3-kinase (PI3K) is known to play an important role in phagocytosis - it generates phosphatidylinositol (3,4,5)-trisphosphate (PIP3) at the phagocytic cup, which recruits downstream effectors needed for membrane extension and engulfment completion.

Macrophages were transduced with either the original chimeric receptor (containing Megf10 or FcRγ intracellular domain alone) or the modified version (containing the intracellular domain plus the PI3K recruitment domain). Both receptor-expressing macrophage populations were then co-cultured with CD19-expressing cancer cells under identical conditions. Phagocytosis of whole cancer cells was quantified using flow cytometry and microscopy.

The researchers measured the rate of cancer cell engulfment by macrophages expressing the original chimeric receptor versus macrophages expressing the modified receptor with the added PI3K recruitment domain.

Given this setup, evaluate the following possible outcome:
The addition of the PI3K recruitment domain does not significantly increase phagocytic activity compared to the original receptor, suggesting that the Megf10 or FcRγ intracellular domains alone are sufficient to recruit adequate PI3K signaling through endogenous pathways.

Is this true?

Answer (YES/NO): NO